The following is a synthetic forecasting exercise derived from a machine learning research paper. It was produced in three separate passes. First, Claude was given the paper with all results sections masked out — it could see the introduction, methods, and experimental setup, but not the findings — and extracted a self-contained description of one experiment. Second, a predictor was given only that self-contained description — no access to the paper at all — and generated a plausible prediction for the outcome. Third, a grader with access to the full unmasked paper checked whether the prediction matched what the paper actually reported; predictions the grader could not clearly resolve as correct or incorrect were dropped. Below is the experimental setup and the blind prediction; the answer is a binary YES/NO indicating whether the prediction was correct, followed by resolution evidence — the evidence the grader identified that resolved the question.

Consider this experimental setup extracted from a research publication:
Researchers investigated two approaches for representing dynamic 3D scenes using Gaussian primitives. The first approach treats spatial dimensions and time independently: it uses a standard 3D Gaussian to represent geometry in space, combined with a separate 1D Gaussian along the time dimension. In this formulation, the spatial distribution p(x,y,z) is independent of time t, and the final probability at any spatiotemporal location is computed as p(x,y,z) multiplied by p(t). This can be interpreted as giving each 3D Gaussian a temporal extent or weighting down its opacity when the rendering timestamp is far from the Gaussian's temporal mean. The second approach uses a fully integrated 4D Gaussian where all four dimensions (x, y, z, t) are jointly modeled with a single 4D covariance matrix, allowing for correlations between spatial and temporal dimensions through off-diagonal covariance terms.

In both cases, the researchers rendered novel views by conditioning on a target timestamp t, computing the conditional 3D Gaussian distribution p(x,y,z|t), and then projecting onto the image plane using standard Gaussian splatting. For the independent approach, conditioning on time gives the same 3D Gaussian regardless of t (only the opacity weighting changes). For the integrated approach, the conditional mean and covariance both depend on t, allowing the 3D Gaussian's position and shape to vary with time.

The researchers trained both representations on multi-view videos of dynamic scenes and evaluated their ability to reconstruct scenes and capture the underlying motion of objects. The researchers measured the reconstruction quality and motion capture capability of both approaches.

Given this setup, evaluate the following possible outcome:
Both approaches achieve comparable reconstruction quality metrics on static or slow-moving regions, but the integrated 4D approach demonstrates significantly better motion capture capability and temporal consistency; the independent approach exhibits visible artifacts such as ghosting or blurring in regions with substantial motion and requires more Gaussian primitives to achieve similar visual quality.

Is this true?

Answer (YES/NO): NO